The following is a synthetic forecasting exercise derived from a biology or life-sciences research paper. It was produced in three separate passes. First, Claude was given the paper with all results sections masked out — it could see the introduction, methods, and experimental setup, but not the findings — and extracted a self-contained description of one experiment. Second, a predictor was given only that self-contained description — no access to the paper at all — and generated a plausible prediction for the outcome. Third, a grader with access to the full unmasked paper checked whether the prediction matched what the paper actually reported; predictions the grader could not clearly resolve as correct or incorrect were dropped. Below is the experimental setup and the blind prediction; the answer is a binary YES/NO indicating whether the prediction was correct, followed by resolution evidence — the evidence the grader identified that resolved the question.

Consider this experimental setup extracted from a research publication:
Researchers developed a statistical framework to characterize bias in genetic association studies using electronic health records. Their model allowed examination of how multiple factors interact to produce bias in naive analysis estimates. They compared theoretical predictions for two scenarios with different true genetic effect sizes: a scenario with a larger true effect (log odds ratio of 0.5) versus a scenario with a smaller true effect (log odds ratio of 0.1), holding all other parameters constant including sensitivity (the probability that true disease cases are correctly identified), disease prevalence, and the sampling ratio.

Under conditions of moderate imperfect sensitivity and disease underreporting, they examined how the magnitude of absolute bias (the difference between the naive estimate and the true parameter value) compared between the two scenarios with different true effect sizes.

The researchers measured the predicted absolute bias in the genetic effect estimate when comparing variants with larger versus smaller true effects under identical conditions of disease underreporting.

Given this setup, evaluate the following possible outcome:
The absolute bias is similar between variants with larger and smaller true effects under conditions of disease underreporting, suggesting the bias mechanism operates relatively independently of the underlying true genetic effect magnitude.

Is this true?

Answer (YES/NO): NO